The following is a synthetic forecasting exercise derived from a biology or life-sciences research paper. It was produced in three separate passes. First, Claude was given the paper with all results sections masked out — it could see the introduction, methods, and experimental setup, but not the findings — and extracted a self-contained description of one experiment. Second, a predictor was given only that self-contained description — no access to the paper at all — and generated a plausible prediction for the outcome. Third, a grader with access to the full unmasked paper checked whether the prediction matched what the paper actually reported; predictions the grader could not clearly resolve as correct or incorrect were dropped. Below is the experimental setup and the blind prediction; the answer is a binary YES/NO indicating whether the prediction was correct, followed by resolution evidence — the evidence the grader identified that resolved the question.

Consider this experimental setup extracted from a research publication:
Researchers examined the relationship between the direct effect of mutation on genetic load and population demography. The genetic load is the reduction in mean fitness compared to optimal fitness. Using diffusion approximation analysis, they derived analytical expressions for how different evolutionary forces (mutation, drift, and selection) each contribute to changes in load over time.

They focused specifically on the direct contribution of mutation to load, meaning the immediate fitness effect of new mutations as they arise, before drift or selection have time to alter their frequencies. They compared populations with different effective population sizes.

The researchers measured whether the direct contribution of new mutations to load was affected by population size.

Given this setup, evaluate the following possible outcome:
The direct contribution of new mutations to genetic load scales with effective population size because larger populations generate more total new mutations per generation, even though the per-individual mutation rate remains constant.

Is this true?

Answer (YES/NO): NO